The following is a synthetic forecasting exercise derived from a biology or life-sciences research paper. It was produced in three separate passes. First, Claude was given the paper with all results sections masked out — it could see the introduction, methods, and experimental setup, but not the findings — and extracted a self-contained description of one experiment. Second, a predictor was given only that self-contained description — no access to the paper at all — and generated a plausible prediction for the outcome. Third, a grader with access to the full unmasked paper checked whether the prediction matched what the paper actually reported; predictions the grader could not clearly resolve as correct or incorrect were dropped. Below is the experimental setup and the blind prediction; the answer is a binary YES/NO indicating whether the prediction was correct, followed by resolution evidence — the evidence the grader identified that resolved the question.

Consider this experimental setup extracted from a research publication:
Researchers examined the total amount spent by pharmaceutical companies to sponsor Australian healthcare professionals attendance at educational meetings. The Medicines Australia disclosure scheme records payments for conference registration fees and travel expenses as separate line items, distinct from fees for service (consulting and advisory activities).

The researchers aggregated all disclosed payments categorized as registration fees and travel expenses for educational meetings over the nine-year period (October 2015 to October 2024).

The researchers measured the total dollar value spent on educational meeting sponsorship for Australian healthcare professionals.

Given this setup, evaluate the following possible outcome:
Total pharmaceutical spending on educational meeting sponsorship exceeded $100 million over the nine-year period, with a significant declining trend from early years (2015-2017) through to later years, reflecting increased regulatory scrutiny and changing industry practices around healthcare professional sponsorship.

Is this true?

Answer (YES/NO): NO